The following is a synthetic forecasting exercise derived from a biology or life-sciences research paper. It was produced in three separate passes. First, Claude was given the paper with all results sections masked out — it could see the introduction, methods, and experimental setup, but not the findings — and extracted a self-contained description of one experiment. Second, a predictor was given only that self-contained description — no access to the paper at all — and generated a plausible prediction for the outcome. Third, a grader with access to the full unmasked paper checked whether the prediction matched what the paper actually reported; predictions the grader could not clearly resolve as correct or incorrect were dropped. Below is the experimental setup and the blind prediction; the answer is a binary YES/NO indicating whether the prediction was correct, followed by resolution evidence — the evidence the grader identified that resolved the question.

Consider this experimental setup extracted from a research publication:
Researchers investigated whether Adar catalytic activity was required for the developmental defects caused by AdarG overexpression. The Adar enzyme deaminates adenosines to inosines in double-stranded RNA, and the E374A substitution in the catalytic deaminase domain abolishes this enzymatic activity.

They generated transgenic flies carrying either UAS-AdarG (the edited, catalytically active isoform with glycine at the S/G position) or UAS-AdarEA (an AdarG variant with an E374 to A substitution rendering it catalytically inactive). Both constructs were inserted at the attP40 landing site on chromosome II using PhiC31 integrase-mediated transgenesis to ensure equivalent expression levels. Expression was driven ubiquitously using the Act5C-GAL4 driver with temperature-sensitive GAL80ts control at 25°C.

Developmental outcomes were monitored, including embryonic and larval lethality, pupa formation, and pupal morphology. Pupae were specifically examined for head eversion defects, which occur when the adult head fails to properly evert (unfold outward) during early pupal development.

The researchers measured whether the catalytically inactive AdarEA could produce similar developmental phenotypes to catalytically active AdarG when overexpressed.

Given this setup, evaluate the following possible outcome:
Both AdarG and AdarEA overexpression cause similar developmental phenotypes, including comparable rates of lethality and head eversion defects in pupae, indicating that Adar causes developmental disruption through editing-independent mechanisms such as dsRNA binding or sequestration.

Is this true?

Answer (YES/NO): YES